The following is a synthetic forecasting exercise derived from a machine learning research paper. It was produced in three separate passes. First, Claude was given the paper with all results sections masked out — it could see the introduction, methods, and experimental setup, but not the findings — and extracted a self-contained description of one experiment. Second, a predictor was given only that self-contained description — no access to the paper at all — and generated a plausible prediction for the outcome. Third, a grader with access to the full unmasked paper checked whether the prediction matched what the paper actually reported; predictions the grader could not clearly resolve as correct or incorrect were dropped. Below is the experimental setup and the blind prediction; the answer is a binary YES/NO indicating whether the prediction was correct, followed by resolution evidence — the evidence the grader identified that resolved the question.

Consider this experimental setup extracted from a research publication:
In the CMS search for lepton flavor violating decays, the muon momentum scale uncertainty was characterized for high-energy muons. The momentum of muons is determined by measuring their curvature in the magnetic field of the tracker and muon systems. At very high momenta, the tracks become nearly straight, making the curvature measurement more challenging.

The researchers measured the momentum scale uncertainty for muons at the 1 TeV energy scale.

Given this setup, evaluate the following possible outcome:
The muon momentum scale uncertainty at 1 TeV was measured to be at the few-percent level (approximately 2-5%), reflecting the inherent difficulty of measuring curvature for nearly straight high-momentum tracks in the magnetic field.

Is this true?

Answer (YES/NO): NO